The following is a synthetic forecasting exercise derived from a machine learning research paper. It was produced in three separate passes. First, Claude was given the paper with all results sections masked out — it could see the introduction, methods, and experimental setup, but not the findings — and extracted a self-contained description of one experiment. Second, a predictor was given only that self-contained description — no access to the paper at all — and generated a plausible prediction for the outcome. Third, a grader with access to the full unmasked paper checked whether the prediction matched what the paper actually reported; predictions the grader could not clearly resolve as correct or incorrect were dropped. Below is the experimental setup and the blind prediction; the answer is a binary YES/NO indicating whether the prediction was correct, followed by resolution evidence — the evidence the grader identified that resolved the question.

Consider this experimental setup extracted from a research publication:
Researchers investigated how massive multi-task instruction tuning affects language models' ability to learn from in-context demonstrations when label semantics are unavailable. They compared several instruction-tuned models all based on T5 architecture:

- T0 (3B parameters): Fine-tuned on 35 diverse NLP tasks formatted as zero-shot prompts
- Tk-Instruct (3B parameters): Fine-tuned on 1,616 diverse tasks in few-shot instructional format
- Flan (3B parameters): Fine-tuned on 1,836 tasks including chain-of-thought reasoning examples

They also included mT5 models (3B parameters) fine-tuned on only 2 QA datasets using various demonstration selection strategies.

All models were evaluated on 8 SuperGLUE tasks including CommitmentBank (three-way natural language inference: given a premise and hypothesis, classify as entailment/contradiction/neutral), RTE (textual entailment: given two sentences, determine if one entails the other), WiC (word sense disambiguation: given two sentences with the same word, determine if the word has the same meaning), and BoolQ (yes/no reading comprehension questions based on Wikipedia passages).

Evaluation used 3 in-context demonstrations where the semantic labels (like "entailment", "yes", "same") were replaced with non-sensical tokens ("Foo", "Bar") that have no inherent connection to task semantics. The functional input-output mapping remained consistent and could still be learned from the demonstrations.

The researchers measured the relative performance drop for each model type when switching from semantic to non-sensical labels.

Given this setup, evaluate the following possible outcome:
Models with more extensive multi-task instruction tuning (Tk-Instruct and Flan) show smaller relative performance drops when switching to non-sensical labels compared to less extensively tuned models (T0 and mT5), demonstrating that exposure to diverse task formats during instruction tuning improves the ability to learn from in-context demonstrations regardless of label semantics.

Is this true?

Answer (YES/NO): NO